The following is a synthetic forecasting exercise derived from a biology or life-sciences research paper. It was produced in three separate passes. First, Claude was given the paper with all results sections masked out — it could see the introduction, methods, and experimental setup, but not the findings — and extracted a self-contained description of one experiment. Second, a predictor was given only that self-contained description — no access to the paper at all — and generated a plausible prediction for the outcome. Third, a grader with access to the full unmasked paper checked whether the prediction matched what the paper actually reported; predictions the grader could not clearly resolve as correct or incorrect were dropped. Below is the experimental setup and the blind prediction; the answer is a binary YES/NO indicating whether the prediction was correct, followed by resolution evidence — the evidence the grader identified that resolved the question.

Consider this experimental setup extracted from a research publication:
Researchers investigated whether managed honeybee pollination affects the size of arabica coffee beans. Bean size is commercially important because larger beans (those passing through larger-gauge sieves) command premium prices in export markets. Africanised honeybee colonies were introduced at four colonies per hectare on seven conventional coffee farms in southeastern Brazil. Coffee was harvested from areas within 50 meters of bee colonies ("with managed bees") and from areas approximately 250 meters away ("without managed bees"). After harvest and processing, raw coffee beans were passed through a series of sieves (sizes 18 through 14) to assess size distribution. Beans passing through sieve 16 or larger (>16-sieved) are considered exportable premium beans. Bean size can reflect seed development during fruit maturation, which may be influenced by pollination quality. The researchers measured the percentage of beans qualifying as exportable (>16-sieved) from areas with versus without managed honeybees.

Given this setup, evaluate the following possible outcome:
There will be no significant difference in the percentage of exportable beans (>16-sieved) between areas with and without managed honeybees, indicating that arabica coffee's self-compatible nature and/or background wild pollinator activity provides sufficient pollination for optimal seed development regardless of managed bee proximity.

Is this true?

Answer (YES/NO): YES